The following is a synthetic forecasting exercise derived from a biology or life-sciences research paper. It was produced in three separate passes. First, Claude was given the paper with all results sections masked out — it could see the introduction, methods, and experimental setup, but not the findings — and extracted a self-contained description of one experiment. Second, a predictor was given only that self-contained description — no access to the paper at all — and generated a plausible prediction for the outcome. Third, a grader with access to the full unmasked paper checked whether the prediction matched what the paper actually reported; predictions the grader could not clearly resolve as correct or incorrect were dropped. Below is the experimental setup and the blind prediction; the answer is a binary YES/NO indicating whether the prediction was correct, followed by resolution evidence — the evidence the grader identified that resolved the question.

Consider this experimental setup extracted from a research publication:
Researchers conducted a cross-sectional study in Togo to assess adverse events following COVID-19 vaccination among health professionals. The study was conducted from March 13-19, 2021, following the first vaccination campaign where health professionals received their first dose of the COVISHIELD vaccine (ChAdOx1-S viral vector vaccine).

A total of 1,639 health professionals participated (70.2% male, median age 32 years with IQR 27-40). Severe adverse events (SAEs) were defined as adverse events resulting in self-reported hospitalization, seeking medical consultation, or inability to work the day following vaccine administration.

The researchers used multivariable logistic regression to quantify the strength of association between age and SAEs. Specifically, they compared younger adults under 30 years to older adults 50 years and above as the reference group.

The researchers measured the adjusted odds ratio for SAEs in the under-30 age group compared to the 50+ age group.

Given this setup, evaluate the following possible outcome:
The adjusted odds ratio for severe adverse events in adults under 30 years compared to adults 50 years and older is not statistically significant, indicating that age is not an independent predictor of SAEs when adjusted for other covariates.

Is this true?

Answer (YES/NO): NO